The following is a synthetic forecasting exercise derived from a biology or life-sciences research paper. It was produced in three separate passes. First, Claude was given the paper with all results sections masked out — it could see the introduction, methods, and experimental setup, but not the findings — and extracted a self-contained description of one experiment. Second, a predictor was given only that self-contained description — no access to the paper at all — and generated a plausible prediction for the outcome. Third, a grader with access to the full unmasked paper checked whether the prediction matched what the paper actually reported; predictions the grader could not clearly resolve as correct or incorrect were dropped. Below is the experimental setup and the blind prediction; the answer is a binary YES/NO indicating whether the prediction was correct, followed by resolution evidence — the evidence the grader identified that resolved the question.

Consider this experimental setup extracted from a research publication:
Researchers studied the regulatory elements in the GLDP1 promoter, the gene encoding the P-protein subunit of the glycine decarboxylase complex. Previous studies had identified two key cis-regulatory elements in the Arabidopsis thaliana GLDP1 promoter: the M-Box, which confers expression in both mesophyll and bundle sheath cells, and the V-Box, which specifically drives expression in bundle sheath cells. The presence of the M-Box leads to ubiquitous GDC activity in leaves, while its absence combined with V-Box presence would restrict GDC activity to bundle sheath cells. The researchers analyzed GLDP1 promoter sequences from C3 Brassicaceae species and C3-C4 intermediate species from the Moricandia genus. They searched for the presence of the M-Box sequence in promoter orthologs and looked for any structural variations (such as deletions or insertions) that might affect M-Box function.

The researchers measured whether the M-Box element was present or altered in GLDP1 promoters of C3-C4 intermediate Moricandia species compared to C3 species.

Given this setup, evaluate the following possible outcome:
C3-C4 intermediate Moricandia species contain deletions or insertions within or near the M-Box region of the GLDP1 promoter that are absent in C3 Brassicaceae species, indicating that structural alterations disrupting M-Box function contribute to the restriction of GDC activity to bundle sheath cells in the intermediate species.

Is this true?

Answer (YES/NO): YES